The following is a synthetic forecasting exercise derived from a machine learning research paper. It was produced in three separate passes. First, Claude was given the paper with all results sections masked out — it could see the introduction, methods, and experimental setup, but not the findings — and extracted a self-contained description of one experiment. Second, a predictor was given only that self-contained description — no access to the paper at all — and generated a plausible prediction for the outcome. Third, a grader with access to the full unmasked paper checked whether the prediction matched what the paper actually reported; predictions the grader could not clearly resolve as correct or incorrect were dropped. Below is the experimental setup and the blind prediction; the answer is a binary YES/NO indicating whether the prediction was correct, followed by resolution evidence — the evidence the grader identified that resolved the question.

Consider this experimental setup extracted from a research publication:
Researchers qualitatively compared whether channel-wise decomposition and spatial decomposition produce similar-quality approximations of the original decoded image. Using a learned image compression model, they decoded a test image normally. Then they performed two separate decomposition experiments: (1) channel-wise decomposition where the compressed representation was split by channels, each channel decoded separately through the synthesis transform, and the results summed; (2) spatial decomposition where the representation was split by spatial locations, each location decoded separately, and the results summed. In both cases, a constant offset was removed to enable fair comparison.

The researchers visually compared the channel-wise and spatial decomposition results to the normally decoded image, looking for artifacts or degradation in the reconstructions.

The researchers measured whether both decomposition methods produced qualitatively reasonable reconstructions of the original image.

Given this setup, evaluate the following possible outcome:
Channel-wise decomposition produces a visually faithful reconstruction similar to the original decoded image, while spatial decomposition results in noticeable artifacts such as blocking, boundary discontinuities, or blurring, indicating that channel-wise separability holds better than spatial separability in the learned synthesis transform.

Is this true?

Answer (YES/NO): NO